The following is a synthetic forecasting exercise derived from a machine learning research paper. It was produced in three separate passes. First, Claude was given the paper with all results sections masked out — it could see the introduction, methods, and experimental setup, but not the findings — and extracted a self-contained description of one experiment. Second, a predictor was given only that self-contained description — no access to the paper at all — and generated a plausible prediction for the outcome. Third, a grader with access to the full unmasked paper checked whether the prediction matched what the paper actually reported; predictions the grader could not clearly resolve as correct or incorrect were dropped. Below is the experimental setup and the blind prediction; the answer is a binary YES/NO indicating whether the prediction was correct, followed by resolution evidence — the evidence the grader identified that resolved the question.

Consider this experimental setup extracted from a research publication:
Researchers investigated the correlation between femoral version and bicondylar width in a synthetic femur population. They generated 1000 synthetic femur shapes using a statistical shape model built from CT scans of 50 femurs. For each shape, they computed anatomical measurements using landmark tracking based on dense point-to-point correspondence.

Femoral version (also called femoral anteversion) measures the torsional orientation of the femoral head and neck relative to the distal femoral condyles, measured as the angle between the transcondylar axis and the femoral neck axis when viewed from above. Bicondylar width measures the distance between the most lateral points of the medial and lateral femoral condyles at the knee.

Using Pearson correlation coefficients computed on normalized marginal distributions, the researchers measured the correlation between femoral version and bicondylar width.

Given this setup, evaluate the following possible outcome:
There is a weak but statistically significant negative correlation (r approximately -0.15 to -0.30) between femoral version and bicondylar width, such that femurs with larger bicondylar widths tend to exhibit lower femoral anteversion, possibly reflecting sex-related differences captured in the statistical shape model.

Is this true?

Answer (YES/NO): NO